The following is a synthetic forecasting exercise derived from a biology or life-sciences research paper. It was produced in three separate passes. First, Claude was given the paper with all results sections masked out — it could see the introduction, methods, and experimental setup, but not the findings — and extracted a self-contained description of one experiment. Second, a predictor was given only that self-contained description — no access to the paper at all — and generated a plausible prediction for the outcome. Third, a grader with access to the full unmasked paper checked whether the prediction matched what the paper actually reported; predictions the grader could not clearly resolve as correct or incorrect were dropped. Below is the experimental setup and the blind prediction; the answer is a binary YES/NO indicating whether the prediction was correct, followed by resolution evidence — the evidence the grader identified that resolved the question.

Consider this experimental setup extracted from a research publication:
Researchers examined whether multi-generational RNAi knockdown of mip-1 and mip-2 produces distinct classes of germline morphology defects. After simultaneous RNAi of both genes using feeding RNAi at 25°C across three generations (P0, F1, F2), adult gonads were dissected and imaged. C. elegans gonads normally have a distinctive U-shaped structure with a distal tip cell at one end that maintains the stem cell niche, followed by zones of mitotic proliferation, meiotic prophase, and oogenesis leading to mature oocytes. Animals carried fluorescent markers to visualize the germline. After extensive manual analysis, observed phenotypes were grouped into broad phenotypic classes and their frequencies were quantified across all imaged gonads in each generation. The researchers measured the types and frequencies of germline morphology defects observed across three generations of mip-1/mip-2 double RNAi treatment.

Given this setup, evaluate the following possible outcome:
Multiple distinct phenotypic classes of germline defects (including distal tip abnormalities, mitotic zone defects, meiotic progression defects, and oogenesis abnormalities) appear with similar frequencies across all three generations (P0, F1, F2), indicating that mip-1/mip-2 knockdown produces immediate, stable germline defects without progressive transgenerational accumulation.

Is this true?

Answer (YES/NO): NO